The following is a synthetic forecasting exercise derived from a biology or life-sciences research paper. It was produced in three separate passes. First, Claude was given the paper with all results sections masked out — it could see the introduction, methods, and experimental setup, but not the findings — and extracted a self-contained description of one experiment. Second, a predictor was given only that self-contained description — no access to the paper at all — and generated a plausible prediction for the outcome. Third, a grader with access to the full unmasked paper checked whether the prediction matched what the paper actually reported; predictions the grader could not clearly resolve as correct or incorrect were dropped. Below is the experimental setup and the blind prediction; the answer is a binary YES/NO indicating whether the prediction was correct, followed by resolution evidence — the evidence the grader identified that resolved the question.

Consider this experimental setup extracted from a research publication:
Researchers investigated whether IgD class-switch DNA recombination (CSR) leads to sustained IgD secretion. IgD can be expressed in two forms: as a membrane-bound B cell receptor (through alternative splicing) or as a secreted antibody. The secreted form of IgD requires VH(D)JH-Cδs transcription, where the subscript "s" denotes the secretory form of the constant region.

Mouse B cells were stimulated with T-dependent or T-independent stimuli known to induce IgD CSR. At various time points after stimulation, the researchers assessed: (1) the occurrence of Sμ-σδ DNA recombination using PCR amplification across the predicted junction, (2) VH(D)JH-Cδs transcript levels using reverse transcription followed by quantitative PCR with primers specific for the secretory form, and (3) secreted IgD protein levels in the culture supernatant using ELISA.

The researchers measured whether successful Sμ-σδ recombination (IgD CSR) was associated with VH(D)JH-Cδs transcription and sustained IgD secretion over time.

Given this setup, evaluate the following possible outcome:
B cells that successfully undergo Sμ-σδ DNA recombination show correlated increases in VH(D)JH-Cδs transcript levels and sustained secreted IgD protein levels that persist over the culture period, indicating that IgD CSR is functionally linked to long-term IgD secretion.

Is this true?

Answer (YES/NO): YES